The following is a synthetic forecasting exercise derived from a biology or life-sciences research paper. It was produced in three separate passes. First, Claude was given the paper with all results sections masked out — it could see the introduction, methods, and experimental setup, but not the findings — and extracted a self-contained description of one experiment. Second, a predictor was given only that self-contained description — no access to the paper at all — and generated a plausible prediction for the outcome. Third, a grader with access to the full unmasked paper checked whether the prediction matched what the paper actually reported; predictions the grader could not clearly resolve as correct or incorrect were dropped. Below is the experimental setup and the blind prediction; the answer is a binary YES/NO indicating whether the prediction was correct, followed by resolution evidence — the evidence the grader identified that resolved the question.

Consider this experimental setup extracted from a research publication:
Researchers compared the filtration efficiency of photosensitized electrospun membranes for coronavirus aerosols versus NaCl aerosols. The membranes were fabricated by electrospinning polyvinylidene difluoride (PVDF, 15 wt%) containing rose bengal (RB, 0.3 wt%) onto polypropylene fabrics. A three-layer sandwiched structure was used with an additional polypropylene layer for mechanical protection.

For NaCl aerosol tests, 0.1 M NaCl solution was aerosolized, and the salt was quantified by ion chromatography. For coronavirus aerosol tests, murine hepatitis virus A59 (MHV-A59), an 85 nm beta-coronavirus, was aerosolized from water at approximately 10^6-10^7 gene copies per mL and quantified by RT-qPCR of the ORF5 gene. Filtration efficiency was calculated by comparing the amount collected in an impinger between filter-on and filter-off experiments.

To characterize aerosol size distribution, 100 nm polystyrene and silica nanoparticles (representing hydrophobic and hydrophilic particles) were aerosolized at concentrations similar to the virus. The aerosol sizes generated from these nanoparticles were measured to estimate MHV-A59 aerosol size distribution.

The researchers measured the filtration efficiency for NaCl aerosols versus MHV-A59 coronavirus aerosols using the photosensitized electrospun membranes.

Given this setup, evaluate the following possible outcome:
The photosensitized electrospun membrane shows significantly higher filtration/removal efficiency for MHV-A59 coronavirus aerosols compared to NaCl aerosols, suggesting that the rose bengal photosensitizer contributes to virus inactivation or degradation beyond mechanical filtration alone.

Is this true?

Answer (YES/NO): NO